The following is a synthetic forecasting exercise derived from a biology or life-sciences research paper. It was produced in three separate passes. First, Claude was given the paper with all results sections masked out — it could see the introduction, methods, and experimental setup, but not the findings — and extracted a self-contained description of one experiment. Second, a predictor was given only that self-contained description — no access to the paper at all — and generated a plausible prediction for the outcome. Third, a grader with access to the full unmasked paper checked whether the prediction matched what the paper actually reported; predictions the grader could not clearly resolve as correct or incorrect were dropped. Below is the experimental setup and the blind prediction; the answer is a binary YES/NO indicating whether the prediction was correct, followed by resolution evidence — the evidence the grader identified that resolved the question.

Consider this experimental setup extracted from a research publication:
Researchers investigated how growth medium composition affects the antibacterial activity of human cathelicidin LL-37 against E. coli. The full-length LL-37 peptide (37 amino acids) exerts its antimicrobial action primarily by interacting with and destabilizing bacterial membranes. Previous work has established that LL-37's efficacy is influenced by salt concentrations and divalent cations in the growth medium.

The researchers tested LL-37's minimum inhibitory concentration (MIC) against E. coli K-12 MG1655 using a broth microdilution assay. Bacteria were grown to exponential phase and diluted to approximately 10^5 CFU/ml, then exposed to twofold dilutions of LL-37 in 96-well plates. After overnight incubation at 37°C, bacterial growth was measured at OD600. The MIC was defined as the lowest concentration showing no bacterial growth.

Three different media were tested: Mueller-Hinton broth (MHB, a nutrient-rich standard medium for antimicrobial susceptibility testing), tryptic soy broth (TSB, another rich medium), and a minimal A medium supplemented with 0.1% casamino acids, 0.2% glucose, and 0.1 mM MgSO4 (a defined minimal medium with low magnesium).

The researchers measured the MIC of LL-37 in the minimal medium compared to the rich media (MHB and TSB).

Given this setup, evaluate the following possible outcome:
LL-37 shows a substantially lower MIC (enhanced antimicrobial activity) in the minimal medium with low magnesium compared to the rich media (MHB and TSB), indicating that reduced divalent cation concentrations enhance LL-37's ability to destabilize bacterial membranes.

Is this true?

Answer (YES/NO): NO